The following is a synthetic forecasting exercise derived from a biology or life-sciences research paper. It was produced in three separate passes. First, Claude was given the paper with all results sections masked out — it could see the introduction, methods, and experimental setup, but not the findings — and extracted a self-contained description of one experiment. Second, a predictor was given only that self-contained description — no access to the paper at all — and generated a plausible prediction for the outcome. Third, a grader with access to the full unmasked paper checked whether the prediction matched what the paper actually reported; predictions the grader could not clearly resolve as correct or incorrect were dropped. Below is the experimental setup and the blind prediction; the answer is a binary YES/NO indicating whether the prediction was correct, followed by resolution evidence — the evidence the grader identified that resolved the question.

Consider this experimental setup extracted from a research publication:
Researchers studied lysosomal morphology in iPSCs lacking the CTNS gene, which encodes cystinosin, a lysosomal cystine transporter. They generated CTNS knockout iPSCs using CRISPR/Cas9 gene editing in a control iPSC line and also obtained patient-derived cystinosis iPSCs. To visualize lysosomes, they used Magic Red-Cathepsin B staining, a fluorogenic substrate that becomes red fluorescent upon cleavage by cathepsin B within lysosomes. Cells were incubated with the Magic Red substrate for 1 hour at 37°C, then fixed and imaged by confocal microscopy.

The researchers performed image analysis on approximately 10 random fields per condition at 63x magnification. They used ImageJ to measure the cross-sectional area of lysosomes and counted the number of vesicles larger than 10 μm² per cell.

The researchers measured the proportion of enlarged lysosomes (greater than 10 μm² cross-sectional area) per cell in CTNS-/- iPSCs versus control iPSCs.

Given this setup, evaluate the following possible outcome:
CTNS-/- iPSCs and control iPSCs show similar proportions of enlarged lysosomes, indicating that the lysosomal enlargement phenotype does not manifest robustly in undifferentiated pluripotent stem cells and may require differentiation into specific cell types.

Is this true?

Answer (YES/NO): NO